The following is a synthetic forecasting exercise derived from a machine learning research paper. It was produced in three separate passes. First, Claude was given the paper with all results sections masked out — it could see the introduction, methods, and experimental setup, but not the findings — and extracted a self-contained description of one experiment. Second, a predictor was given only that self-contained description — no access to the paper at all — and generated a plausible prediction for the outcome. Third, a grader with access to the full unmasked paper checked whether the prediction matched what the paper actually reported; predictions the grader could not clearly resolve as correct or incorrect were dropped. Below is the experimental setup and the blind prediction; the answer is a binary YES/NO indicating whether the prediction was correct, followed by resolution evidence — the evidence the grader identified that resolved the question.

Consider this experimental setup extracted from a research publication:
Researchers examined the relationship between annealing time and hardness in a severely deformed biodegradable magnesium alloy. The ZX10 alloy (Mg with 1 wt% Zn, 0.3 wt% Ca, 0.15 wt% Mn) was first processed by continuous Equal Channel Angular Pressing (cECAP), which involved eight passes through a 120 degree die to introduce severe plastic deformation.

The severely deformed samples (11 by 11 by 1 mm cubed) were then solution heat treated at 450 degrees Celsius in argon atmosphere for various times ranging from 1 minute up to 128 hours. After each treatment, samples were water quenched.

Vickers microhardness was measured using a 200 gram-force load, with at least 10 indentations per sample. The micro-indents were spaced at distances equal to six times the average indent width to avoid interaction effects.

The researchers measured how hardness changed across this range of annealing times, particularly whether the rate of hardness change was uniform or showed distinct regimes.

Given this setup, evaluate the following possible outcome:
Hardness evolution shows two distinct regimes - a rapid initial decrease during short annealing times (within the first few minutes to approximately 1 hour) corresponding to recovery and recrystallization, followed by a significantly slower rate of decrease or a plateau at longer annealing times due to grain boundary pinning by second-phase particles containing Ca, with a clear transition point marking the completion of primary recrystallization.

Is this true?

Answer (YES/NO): NO